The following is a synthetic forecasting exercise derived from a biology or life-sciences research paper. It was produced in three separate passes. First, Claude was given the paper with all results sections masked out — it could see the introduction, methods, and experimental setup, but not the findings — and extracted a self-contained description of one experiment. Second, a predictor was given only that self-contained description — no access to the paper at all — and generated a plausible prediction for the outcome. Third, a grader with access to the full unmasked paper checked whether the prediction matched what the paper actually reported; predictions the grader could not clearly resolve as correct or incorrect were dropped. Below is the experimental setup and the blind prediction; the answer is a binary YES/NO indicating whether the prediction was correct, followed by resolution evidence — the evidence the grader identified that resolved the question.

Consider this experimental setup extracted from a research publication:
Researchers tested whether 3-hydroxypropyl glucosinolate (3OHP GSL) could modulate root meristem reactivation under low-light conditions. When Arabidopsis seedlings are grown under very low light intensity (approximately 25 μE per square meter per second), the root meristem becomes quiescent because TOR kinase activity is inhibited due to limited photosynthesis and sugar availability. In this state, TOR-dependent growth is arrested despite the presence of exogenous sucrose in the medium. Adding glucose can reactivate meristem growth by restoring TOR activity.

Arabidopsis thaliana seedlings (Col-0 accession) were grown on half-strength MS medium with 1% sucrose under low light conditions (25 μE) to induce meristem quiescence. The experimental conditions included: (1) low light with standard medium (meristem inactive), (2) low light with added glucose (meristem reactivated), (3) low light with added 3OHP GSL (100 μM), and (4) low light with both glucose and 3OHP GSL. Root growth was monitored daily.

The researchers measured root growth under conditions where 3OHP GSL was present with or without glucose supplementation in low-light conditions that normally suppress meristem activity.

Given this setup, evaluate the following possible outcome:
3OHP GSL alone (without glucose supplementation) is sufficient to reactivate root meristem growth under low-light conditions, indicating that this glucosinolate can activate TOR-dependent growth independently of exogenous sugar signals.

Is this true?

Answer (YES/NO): NO